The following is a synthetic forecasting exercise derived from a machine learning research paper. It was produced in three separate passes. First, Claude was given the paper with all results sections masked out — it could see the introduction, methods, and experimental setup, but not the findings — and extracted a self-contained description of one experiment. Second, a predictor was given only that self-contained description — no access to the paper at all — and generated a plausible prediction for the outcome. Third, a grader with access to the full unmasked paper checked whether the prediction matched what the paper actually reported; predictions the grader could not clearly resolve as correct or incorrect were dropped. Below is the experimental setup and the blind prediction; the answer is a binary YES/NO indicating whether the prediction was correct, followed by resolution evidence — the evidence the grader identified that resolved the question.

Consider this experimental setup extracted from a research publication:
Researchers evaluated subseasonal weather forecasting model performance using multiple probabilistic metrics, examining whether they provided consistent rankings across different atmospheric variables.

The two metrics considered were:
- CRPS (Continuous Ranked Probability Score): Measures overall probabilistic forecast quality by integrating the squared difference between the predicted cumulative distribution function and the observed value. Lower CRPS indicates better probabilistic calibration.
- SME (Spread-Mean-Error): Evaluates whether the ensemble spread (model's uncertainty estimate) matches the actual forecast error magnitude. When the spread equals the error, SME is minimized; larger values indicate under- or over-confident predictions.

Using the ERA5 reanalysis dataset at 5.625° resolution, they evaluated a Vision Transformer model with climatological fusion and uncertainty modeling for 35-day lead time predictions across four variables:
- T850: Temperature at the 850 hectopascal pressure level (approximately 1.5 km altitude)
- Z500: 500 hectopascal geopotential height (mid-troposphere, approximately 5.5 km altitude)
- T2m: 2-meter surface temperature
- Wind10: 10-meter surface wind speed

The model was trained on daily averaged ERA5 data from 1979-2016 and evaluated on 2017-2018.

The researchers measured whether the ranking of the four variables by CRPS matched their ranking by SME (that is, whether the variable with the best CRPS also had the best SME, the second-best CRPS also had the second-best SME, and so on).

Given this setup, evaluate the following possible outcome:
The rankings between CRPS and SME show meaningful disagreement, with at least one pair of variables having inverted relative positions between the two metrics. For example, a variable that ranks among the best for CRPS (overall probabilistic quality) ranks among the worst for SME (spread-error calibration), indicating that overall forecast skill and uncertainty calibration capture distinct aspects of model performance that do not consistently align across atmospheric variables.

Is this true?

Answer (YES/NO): NO